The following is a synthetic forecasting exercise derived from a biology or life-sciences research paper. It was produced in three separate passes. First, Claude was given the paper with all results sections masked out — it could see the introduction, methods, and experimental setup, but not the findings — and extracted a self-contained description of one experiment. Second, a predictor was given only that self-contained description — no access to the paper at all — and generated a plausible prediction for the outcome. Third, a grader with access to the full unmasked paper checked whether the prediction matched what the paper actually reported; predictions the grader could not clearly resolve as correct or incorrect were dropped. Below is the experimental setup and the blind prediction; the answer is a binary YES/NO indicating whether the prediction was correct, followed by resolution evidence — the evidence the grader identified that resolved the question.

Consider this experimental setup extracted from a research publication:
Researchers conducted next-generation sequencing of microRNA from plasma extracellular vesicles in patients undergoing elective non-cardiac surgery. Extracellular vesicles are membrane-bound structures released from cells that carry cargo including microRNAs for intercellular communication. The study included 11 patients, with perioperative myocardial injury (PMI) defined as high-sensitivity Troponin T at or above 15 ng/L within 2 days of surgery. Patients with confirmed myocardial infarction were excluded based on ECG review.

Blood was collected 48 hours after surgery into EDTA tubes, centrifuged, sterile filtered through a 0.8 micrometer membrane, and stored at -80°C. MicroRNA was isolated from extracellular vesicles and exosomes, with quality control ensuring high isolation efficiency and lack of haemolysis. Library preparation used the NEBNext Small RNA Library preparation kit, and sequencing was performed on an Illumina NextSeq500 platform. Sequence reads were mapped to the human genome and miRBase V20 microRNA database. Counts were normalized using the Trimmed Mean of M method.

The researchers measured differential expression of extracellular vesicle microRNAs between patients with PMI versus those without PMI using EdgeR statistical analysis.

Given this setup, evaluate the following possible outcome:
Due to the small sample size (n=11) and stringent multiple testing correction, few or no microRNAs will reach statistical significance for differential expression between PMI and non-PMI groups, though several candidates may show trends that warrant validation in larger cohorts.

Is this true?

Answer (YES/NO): YES